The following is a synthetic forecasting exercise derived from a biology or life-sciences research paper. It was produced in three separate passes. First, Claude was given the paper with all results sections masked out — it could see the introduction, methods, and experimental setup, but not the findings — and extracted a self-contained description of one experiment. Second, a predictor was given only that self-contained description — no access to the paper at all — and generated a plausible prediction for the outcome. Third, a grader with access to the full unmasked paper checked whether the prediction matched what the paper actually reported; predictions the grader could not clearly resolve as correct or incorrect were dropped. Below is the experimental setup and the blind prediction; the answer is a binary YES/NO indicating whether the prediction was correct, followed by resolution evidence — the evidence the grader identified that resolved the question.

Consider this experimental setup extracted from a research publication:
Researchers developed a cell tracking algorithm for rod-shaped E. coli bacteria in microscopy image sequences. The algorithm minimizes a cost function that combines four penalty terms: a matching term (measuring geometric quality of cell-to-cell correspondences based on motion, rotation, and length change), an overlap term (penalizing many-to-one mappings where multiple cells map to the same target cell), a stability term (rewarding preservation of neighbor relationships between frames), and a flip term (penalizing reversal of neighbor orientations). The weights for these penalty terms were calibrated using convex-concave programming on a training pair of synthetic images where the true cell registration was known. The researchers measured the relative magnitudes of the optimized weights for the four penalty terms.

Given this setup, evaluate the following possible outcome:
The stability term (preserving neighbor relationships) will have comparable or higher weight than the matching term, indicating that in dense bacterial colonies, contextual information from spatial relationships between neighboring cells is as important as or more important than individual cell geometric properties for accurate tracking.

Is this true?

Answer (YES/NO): YES